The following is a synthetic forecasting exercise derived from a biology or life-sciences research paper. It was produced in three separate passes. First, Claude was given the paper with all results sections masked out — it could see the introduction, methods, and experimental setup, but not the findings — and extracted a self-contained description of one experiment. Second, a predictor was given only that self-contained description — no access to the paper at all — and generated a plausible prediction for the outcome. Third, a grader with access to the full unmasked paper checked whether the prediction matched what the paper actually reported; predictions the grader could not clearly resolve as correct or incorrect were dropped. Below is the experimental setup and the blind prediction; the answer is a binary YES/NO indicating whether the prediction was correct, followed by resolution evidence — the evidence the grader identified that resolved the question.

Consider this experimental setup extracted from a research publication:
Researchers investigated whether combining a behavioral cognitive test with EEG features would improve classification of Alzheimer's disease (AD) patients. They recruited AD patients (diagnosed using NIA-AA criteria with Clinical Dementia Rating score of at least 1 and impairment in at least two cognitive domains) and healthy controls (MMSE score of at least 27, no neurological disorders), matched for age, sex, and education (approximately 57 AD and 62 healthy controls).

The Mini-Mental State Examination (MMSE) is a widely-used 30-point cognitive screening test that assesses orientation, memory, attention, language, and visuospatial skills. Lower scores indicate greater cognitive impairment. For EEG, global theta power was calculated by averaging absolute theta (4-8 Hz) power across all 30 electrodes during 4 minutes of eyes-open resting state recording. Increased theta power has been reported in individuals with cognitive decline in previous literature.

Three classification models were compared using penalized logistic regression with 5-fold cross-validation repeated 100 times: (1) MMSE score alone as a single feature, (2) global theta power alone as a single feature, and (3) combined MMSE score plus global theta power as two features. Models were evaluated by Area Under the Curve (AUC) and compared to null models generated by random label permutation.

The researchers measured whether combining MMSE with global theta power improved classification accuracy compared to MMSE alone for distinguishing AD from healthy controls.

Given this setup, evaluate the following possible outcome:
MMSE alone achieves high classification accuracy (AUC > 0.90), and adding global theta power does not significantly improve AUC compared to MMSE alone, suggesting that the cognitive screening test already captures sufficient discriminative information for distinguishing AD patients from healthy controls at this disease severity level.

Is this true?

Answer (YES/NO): YES